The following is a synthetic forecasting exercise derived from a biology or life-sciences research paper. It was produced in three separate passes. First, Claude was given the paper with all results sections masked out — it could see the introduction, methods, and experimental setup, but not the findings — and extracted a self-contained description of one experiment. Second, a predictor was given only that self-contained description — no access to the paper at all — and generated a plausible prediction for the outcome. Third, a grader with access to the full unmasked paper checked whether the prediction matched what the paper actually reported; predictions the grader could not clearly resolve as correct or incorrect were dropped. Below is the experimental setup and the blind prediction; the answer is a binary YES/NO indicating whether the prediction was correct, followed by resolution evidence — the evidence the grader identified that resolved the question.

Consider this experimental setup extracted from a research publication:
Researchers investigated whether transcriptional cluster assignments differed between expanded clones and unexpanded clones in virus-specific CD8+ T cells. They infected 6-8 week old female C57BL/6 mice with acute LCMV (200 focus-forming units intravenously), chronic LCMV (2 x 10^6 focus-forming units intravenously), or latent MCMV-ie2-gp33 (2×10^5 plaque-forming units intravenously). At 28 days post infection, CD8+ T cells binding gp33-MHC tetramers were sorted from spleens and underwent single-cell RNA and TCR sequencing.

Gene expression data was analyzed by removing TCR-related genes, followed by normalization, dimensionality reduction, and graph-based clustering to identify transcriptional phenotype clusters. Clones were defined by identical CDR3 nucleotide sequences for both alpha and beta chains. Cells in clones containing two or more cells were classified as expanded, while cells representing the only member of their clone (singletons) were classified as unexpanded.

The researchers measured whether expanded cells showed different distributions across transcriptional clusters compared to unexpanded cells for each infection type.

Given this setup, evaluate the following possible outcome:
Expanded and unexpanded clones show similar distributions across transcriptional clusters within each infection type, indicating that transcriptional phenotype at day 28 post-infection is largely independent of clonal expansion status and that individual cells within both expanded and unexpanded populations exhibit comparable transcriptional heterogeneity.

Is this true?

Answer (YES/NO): NO